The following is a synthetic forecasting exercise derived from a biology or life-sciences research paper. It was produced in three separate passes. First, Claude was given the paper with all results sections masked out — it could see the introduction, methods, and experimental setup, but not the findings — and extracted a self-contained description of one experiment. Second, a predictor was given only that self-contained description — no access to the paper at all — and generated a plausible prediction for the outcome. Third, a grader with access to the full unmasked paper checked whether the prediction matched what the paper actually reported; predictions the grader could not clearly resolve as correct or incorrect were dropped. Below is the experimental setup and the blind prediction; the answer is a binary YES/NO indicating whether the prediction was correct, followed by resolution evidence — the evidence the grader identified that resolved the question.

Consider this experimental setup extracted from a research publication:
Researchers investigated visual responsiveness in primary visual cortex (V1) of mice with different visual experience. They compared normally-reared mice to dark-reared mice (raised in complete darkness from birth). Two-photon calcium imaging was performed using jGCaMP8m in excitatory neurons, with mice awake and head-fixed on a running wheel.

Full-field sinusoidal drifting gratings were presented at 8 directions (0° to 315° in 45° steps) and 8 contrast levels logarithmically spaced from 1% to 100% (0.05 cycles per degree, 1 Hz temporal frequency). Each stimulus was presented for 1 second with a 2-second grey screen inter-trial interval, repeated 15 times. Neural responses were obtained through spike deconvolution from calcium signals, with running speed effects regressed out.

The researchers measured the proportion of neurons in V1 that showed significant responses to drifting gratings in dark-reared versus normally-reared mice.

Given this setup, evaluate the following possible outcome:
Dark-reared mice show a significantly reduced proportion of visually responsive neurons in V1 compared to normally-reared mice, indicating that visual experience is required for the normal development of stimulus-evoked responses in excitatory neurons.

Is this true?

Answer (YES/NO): YES